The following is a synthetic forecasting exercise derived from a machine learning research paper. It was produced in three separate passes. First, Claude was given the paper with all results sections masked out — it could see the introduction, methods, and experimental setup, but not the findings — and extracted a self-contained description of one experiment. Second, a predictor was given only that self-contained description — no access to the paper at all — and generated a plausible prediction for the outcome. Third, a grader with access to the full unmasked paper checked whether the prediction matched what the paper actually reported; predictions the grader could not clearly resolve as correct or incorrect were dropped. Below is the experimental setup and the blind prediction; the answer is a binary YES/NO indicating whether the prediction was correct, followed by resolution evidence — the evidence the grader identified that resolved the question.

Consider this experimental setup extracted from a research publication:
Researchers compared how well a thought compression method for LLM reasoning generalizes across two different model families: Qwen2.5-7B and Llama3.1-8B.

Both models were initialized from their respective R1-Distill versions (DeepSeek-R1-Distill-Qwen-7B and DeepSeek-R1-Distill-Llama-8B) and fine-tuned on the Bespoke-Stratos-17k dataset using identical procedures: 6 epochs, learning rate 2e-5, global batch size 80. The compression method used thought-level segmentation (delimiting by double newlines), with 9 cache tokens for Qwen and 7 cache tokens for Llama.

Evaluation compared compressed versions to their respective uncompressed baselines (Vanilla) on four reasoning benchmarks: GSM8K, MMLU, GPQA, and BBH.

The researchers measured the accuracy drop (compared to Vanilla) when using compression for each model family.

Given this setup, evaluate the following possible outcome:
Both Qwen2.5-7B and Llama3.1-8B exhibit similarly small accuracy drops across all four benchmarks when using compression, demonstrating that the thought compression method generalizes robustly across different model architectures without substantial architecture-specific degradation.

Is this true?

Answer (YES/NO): NO